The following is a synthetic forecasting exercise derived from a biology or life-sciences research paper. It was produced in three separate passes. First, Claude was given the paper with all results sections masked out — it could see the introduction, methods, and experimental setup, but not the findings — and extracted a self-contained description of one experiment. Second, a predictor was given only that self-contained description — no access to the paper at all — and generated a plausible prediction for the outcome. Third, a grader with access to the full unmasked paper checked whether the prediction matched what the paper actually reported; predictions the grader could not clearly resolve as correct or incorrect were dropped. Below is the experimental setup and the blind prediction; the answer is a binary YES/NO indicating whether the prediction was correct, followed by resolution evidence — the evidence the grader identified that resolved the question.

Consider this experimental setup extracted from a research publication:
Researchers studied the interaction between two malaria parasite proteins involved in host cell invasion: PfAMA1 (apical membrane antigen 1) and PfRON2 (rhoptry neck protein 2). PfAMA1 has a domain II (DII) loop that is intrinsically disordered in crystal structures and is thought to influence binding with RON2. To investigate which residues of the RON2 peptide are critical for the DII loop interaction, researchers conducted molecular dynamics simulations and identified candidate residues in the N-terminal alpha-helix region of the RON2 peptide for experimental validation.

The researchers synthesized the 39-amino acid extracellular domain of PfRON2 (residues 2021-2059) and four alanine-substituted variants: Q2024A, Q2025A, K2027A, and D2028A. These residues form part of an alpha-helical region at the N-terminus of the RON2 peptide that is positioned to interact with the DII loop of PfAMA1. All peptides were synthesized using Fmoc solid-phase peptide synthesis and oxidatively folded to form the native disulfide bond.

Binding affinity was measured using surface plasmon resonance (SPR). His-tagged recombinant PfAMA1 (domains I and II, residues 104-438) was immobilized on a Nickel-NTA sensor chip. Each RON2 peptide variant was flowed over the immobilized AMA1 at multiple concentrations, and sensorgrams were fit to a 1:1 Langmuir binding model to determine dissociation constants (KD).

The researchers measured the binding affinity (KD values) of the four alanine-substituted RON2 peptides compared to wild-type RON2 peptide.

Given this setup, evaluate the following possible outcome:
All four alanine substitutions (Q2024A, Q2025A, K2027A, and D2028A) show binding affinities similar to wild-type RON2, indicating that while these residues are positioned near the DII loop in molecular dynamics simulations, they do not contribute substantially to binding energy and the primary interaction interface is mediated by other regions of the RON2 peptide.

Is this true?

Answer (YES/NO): NO